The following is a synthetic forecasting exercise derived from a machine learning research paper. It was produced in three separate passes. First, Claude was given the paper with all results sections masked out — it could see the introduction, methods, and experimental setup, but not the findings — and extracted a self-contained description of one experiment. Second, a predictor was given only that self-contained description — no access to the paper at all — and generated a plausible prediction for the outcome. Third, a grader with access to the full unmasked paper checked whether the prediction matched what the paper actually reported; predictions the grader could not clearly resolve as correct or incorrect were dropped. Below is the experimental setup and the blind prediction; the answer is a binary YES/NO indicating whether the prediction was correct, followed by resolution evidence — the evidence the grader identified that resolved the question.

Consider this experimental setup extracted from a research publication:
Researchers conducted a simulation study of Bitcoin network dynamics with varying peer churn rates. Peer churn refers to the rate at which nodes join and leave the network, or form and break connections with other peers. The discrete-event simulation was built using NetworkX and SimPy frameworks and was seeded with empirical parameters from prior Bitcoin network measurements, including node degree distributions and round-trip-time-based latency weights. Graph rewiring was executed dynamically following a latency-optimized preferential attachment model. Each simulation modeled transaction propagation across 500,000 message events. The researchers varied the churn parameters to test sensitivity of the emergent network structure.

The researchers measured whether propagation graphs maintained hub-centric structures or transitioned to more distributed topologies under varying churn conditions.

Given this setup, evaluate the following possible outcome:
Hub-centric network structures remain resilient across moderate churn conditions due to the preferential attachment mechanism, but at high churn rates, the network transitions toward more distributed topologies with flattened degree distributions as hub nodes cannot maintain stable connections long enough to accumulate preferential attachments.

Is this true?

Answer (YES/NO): NO